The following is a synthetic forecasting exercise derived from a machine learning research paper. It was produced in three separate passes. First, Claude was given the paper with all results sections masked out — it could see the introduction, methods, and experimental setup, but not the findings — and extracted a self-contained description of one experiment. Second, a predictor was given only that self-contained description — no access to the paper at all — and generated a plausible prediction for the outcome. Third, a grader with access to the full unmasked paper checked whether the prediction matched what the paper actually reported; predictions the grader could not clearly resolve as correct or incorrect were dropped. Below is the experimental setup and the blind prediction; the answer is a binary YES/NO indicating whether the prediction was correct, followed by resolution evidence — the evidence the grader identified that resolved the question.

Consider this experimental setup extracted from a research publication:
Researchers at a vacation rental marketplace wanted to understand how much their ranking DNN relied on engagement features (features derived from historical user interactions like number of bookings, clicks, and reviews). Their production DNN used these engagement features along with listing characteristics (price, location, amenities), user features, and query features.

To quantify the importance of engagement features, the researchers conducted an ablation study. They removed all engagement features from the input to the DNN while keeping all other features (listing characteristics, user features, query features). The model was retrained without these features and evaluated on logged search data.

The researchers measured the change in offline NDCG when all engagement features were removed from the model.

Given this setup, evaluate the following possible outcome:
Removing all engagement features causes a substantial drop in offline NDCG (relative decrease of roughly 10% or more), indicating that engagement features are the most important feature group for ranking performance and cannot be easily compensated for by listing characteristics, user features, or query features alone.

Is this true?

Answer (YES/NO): NO